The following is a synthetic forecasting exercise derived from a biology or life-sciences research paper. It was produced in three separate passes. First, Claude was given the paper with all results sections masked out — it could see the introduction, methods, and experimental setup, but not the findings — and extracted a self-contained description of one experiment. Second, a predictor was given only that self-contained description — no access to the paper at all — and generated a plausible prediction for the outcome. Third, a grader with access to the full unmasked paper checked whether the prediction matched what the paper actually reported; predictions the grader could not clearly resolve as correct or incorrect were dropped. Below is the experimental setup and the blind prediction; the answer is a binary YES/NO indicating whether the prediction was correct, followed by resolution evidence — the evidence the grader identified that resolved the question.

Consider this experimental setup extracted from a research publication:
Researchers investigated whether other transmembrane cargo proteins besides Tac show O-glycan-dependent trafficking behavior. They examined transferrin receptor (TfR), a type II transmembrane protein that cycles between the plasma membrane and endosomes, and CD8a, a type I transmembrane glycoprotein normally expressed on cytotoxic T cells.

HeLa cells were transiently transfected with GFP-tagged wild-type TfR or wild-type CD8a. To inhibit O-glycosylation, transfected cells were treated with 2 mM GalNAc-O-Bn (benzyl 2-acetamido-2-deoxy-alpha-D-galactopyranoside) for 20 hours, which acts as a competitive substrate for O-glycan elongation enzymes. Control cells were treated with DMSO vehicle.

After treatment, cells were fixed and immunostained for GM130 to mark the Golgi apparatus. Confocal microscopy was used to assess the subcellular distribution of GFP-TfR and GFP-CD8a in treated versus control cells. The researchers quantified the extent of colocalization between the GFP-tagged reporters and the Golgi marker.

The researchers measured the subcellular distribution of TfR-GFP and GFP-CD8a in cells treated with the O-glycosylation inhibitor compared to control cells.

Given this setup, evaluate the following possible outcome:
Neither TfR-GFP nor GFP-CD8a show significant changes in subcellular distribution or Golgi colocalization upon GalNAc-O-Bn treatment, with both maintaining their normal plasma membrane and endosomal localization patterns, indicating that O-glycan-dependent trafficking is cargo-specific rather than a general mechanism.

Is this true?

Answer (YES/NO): NO